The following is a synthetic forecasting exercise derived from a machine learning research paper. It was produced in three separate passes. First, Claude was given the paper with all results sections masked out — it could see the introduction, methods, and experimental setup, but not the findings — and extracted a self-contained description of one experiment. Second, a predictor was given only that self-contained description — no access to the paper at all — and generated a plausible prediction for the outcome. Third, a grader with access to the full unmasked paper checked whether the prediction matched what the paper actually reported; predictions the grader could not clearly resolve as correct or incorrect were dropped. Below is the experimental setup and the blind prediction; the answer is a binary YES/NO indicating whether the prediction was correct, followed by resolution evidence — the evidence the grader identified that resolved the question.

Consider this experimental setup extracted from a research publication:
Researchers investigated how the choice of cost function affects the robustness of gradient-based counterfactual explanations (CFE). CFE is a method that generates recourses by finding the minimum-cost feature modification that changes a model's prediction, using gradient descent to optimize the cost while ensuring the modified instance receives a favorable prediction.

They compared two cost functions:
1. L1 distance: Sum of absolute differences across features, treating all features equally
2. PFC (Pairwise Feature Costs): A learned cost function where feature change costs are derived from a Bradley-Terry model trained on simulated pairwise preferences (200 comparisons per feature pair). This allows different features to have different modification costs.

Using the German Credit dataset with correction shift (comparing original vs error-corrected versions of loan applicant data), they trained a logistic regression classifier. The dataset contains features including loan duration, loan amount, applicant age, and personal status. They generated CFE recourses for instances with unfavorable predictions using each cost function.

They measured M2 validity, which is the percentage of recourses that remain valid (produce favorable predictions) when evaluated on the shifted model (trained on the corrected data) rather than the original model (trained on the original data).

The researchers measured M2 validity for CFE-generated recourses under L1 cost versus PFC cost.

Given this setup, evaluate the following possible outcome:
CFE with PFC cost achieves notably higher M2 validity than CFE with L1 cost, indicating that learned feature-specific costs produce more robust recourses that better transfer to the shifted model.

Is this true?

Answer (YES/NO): NO